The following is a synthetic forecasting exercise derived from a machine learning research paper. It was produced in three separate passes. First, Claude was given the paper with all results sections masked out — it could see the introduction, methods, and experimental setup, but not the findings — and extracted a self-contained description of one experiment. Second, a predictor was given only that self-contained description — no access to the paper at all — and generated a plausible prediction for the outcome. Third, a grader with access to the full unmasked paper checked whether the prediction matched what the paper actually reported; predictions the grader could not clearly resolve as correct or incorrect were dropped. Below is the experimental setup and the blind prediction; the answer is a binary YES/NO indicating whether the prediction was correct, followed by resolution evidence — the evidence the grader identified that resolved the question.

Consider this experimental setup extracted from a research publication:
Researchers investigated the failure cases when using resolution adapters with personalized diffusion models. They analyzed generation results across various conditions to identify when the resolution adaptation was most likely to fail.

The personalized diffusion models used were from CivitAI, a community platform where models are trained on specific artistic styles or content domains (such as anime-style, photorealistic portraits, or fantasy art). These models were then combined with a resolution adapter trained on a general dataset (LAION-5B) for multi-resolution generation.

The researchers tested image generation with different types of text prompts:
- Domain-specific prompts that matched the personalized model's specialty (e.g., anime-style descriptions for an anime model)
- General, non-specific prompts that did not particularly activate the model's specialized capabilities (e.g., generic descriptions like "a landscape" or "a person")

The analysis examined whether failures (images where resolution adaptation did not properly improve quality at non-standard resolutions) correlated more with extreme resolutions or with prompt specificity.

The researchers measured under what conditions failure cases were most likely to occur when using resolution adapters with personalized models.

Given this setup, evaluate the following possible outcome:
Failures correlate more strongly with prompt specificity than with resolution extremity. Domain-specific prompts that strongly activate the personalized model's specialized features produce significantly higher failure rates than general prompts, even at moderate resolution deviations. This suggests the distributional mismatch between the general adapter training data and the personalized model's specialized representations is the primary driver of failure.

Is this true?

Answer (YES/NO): NO